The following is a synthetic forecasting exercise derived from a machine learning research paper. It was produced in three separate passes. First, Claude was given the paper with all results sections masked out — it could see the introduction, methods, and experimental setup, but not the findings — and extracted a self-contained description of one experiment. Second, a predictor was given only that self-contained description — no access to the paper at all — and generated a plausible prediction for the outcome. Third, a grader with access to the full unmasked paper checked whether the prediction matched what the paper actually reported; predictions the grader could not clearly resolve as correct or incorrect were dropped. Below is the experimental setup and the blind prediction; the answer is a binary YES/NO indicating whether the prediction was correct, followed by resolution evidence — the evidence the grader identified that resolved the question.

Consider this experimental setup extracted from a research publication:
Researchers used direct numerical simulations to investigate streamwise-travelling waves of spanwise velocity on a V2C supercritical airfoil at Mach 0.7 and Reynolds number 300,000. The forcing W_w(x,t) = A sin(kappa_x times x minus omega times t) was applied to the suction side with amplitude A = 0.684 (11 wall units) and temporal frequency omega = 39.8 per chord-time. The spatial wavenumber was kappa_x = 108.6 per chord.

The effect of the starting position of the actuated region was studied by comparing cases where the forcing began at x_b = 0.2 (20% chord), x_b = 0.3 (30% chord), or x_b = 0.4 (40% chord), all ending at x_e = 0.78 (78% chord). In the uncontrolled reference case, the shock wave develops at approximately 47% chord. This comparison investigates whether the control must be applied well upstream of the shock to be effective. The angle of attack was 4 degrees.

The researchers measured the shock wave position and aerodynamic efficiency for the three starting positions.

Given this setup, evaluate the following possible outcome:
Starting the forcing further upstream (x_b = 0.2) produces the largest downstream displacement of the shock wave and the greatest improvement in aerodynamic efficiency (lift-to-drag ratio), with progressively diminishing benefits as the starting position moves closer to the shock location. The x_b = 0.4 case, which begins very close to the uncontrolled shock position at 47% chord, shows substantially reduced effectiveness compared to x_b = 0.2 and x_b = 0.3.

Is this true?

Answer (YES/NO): YES